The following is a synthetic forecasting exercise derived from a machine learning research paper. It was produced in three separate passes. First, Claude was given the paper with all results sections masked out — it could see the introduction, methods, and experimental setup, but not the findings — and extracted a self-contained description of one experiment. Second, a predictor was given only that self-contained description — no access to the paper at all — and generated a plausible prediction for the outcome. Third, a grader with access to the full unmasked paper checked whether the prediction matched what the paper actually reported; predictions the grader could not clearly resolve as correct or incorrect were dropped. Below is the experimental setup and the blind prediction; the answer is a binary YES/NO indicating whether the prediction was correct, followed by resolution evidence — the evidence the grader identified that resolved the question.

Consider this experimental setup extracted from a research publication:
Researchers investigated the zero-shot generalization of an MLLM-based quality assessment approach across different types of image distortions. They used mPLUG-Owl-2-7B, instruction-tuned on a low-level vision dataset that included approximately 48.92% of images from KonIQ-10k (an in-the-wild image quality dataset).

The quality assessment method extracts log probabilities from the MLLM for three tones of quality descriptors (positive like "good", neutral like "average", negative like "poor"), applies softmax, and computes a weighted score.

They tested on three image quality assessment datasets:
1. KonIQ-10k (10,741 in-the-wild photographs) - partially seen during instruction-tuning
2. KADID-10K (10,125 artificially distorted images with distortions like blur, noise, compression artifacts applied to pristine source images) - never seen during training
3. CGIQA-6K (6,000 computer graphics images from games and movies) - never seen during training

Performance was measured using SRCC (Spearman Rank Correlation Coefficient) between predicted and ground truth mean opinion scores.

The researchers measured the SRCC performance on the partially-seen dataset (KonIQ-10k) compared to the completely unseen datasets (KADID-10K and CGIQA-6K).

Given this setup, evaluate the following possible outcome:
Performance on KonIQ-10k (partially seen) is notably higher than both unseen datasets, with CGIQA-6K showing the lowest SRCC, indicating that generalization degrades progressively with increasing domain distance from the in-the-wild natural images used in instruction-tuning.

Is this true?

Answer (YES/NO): YES